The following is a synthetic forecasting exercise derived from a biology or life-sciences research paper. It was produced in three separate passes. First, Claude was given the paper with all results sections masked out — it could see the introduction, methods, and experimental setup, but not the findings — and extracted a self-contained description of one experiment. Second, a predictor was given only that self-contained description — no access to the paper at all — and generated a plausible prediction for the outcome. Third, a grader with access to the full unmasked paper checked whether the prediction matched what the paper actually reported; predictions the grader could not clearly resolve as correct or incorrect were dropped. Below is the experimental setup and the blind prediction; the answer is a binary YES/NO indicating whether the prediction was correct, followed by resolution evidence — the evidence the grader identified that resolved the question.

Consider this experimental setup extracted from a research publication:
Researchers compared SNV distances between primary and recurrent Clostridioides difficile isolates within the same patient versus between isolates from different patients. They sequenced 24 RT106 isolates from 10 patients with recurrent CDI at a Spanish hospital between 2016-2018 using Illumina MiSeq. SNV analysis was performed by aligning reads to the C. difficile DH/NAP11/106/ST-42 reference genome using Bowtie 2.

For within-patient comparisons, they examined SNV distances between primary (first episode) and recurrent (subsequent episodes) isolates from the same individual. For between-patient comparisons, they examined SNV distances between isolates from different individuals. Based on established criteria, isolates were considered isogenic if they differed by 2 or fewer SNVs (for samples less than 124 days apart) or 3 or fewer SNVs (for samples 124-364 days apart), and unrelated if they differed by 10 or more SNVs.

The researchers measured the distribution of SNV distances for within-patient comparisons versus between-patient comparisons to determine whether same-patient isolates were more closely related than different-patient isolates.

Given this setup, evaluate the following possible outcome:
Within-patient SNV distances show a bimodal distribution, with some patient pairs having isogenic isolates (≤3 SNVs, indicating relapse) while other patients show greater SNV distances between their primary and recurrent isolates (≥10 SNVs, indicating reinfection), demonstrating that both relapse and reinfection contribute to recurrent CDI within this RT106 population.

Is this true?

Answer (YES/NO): NO